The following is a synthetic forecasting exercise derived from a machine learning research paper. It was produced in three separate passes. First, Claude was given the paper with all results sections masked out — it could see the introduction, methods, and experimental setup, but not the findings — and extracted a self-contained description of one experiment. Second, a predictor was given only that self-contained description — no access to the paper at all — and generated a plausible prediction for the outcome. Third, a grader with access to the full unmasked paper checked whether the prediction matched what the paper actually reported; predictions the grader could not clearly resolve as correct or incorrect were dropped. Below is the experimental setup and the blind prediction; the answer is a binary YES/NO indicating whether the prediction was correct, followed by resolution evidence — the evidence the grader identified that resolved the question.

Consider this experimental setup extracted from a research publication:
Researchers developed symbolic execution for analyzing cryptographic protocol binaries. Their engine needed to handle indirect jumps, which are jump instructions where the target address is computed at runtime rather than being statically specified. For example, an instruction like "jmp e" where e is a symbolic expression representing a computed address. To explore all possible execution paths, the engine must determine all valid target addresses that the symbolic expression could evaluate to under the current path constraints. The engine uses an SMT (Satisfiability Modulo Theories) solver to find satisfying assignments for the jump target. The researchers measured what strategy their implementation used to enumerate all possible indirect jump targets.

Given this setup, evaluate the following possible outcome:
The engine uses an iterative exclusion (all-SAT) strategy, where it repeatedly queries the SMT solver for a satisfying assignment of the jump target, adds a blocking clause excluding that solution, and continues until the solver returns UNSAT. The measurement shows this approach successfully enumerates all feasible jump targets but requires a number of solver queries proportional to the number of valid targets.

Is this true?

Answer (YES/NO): YES